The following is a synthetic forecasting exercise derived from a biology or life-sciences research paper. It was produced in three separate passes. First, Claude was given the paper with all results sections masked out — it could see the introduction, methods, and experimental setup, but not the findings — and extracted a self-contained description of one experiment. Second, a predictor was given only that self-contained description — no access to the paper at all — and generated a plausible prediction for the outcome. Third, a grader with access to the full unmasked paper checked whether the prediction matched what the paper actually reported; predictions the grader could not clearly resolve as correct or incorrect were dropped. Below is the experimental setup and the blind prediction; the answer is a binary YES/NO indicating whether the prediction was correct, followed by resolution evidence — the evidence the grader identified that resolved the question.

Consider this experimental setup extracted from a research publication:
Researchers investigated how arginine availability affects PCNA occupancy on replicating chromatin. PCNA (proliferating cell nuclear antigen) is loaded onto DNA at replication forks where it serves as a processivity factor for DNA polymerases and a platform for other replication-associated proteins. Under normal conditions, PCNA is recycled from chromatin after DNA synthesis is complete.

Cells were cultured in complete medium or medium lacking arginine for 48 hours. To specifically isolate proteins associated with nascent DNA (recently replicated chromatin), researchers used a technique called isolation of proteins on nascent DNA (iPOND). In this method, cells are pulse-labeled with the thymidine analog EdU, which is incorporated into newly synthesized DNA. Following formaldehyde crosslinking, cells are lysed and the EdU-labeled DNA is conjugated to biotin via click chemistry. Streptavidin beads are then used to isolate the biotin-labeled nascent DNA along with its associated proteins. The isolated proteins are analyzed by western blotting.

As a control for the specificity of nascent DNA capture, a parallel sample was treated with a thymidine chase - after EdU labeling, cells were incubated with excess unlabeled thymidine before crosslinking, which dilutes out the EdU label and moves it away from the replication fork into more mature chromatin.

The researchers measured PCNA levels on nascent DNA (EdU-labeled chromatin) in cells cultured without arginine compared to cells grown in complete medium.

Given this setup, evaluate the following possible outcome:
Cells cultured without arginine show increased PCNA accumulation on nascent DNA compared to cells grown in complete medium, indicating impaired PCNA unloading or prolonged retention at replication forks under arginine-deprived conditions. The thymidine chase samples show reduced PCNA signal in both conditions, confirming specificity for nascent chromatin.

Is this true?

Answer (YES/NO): YES